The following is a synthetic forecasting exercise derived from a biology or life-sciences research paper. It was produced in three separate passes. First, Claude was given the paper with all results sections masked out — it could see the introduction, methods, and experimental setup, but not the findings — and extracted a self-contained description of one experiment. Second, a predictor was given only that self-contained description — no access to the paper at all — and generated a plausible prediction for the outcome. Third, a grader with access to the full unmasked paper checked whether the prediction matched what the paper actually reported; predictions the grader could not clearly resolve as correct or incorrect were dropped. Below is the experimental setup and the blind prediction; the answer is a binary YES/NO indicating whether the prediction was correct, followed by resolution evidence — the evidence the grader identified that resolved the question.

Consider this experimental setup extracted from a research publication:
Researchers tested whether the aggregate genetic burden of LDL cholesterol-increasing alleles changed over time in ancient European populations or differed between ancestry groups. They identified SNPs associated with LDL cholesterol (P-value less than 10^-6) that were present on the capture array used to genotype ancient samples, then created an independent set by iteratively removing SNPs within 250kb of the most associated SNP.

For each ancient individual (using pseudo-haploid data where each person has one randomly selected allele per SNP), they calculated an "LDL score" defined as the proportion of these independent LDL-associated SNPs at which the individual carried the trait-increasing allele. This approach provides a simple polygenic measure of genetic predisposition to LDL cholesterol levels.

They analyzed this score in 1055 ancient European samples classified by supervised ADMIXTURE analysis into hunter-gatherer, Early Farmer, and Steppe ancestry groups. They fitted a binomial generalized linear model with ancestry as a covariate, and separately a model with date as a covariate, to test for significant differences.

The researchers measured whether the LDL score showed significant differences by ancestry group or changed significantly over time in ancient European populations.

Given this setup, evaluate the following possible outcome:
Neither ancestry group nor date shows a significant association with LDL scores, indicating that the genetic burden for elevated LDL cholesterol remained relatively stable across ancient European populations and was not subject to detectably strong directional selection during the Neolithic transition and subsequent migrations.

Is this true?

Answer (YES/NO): YES